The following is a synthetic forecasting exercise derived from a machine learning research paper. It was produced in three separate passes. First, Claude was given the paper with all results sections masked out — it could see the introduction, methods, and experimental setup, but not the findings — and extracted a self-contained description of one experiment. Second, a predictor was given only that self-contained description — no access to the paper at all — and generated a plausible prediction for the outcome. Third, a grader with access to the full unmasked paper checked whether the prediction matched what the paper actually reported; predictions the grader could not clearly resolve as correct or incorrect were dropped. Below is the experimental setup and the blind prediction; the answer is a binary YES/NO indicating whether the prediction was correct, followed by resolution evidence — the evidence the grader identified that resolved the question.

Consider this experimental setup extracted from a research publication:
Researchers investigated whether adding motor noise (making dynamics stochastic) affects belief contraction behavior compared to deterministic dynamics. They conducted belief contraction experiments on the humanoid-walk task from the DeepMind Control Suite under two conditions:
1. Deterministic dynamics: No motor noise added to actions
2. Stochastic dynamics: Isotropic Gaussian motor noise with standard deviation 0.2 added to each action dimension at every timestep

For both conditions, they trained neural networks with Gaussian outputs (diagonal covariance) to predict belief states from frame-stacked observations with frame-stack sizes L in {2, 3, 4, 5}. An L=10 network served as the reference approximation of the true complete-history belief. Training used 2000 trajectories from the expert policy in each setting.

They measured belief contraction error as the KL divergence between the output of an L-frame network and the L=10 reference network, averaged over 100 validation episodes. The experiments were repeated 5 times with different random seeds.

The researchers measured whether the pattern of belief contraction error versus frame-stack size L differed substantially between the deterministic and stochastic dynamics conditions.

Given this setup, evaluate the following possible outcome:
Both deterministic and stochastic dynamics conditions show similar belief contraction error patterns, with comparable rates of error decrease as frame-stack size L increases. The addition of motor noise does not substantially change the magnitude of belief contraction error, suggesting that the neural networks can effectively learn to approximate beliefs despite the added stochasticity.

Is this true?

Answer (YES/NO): YES